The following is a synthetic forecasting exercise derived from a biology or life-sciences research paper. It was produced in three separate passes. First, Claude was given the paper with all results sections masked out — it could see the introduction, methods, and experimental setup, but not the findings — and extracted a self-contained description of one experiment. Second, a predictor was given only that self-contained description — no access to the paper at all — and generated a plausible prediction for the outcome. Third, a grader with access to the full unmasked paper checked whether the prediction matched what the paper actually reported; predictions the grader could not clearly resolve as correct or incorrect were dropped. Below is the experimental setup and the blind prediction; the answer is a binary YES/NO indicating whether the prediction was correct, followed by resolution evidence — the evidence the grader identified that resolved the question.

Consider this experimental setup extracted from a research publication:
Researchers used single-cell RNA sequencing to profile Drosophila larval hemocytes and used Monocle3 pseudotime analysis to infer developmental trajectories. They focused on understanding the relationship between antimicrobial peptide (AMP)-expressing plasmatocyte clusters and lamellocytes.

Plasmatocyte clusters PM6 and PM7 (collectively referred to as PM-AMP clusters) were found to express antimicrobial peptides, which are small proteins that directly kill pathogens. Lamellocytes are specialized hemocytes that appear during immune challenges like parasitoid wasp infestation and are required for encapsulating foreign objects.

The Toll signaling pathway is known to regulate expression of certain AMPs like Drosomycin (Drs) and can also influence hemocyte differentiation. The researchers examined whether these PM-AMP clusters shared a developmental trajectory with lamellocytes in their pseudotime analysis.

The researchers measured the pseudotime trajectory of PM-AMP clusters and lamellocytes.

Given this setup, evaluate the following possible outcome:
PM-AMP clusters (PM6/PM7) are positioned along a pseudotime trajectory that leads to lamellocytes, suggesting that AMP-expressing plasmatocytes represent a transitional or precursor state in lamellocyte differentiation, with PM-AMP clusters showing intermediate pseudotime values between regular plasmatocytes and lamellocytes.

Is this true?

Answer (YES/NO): NO